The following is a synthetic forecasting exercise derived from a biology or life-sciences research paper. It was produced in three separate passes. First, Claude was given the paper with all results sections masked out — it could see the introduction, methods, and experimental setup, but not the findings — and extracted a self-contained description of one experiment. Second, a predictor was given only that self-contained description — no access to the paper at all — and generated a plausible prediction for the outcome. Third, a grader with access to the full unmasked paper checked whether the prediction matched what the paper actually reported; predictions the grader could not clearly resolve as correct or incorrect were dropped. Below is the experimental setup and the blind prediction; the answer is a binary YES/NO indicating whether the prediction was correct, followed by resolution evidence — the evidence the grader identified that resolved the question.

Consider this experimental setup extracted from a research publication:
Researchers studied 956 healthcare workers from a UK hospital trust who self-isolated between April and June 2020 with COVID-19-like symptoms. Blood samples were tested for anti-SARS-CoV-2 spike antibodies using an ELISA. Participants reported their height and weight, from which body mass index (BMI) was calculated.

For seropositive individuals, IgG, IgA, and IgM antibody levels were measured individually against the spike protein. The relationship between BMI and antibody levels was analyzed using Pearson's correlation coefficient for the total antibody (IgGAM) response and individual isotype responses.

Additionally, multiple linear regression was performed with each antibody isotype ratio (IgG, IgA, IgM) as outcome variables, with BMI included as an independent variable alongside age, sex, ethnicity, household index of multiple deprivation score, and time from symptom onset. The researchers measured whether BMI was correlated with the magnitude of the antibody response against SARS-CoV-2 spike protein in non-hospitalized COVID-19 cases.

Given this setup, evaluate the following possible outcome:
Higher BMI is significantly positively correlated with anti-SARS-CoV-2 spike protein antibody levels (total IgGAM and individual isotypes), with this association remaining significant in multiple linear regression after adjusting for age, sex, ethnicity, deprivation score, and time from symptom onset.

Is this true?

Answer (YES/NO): NO